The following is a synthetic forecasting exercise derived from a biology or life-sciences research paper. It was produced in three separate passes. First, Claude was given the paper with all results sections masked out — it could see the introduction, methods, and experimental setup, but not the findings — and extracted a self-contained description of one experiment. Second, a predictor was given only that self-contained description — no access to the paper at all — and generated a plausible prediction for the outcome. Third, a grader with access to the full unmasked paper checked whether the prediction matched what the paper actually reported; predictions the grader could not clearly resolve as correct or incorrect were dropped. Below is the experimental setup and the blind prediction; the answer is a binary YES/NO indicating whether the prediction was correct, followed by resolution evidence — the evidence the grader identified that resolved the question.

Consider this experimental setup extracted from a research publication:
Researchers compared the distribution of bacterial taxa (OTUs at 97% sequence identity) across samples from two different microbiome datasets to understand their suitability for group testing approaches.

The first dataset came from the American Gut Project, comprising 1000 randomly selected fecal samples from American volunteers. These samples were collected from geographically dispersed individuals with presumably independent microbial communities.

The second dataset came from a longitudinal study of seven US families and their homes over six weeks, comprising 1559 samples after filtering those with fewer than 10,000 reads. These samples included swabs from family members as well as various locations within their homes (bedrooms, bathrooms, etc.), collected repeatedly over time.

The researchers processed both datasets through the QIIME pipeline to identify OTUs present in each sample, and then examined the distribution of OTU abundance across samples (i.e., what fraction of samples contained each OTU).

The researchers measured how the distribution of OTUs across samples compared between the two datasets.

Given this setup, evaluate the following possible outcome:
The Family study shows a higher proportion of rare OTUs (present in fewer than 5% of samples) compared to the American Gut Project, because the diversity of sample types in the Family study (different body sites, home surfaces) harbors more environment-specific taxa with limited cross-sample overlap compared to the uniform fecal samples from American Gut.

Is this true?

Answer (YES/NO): NO